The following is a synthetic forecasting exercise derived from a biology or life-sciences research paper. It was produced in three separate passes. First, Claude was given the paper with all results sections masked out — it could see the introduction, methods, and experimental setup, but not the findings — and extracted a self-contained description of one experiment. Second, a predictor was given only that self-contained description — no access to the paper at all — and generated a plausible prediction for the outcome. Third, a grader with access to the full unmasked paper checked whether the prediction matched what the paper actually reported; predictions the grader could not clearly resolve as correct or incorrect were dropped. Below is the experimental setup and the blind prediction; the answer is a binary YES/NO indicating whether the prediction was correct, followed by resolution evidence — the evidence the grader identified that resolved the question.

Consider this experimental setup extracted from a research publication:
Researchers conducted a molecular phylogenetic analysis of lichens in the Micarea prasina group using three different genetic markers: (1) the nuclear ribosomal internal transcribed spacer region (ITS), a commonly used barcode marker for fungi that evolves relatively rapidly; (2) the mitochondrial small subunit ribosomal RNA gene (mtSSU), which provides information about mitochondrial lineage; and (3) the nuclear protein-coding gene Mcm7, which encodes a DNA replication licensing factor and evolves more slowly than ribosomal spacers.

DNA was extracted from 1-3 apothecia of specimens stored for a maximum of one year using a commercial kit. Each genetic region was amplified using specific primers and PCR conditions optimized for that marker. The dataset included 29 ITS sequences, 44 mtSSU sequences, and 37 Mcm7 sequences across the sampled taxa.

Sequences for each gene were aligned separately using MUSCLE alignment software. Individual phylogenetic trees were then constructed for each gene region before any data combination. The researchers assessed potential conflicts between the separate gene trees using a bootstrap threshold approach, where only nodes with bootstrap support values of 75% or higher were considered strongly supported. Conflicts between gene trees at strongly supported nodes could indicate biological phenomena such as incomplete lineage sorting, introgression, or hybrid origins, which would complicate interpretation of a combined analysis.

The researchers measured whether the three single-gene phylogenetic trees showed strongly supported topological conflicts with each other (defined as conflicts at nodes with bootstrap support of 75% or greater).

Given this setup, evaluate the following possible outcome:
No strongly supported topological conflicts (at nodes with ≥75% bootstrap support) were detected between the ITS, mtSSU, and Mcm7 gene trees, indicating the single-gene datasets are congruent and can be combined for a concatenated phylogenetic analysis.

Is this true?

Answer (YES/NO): YES